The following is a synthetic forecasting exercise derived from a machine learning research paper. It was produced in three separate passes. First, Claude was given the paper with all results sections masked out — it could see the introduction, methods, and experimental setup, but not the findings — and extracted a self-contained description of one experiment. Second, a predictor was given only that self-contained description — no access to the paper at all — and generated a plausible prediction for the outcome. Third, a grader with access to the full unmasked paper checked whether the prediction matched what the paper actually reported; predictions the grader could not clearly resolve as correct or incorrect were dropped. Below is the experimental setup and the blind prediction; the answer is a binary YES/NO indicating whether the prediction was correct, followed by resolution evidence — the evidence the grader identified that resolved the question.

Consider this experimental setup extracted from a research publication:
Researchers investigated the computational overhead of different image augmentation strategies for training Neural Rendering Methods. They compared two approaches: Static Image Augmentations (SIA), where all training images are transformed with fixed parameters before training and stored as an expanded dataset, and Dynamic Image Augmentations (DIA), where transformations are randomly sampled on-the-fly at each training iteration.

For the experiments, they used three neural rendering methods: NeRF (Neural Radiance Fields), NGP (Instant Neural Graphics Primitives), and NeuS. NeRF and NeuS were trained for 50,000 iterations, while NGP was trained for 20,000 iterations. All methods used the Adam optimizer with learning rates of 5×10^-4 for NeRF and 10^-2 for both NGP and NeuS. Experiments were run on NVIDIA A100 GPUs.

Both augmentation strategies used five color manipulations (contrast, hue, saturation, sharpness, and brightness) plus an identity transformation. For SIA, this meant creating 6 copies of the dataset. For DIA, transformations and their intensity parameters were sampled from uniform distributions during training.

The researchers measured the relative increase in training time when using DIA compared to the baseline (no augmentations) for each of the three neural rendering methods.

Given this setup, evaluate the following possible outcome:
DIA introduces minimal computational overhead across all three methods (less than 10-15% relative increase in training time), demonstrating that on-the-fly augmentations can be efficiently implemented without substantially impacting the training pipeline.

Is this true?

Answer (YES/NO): NO